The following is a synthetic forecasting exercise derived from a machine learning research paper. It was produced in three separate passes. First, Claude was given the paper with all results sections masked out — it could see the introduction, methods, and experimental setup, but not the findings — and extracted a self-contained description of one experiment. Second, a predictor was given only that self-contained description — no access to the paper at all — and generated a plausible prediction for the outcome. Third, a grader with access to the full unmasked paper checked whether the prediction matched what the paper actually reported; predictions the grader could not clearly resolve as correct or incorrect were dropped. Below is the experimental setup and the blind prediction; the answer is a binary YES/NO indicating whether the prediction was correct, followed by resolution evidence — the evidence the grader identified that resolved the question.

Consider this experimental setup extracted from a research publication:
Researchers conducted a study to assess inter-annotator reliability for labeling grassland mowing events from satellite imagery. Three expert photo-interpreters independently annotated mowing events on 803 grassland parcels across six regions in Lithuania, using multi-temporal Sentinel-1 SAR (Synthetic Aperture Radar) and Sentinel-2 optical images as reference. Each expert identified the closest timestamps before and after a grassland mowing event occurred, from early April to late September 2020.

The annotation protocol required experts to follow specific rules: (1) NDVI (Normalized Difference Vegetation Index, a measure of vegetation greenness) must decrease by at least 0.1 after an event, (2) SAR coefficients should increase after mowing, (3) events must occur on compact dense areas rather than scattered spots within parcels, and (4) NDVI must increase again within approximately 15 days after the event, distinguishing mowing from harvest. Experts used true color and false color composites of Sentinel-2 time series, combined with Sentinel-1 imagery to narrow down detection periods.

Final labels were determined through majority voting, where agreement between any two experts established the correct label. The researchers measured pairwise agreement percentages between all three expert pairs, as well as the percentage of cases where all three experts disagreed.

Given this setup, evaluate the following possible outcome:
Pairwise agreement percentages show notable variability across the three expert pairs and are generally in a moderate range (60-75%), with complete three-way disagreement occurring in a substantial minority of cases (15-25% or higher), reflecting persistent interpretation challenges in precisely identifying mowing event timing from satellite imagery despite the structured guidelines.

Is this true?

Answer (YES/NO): NO